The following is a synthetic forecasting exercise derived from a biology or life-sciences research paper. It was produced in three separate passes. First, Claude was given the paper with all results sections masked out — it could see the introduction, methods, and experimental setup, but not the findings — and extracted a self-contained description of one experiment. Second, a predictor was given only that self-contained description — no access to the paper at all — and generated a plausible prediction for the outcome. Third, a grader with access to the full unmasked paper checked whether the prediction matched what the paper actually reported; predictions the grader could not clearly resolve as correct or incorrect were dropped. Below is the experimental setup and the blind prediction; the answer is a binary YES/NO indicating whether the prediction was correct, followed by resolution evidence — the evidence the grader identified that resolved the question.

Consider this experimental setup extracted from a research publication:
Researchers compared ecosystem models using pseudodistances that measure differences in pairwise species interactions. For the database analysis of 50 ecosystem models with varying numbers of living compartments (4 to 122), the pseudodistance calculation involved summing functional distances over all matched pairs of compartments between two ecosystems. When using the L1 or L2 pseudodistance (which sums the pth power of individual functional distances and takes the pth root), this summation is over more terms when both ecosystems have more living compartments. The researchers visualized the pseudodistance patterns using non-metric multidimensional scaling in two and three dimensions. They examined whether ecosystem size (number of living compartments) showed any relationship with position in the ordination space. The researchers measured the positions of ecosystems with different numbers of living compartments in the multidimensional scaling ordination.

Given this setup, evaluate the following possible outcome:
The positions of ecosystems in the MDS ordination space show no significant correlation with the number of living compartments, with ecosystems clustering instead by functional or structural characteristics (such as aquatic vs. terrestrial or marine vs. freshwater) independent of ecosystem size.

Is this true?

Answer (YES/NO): NO